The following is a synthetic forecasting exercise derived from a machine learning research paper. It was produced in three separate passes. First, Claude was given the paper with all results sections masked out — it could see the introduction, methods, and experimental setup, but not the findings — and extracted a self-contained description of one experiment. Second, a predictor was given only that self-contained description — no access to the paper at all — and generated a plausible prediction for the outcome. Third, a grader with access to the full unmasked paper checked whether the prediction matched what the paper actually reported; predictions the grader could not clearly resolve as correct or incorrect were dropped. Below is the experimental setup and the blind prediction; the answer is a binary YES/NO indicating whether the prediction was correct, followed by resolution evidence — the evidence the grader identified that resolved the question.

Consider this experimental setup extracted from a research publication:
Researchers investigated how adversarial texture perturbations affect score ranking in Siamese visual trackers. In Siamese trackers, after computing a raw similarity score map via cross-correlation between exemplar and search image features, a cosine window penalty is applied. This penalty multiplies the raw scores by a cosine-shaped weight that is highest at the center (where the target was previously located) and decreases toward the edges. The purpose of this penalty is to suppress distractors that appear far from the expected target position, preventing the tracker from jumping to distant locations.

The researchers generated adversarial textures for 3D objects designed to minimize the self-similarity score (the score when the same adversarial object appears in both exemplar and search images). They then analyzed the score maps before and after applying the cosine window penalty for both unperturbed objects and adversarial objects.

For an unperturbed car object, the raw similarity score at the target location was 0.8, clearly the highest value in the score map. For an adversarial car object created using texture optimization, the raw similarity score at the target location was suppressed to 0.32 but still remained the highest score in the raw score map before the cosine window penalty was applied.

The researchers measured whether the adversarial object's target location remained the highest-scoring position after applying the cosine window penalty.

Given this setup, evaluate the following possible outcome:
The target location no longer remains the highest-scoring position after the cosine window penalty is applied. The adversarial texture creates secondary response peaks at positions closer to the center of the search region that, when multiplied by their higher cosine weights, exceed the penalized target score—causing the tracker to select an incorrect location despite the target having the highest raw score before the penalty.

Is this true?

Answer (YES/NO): YES